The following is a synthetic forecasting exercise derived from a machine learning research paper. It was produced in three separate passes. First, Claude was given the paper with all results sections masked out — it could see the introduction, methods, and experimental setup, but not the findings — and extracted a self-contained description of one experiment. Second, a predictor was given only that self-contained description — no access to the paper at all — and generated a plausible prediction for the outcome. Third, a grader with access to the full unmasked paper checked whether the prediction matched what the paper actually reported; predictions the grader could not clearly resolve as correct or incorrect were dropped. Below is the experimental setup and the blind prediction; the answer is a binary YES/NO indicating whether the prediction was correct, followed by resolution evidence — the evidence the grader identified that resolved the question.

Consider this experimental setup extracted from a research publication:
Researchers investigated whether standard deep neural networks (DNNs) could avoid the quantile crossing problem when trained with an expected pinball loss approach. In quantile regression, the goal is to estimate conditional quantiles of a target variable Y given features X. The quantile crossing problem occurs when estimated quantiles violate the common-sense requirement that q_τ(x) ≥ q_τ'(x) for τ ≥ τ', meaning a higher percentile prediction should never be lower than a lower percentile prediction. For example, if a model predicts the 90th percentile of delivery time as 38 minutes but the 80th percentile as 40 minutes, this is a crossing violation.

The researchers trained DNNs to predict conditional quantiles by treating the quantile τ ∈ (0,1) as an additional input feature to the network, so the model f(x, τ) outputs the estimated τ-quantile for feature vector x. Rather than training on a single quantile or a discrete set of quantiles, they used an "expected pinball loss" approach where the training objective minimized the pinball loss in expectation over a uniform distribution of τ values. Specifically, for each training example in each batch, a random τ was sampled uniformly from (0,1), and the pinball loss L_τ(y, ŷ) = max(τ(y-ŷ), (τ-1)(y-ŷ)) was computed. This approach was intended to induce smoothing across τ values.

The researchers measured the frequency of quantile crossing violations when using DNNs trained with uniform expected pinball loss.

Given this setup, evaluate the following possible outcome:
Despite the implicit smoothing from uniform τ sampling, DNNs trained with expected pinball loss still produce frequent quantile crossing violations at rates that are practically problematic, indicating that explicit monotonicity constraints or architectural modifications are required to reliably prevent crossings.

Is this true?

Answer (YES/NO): YES